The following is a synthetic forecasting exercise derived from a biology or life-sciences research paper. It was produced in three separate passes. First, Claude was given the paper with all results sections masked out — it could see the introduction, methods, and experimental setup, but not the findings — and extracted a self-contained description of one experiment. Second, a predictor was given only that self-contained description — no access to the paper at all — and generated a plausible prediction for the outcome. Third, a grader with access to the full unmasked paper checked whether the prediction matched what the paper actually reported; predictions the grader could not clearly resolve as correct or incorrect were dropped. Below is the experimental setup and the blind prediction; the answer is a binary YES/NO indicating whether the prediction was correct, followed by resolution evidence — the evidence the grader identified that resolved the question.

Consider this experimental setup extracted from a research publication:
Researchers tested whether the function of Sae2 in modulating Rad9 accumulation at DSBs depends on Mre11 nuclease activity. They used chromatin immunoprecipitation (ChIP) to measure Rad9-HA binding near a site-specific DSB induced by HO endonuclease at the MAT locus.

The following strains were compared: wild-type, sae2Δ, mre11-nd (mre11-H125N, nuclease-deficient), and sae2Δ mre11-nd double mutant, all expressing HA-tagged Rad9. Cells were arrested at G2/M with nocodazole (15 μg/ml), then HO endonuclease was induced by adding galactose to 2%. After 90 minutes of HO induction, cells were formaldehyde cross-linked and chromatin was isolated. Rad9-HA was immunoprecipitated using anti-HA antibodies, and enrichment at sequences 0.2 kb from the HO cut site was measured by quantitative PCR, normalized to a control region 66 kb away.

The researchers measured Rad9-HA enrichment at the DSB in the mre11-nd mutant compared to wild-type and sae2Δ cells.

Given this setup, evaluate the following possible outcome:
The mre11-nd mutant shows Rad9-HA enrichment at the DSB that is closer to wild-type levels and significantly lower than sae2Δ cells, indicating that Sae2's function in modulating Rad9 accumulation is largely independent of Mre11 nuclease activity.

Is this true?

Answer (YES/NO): YES